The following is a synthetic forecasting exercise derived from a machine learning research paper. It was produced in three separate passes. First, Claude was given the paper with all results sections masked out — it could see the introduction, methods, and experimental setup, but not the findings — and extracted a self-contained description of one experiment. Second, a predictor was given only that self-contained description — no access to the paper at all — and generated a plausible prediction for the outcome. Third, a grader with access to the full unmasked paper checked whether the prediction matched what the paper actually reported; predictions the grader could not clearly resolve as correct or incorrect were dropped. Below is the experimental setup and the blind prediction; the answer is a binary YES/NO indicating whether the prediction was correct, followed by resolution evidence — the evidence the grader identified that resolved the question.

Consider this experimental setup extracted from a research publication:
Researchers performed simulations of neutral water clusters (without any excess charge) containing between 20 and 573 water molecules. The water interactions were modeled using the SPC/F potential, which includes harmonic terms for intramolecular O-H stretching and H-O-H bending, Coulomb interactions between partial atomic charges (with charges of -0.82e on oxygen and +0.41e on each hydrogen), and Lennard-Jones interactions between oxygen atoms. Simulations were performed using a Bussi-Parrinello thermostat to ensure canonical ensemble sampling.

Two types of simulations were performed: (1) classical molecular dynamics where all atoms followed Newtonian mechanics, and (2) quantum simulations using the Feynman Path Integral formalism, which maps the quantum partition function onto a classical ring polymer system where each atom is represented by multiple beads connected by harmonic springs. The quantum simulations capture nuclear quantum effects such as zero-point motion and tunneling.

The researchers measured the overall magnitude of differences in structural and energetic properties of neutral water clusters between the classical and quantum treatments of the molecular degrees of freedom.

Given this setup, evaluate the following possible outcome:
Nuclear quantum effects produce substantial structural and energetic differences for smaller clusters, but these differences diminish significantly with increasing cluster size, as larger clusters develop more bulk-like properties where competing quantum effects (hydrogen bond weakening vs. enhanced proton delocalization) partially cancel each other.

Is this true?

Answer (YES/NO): NO